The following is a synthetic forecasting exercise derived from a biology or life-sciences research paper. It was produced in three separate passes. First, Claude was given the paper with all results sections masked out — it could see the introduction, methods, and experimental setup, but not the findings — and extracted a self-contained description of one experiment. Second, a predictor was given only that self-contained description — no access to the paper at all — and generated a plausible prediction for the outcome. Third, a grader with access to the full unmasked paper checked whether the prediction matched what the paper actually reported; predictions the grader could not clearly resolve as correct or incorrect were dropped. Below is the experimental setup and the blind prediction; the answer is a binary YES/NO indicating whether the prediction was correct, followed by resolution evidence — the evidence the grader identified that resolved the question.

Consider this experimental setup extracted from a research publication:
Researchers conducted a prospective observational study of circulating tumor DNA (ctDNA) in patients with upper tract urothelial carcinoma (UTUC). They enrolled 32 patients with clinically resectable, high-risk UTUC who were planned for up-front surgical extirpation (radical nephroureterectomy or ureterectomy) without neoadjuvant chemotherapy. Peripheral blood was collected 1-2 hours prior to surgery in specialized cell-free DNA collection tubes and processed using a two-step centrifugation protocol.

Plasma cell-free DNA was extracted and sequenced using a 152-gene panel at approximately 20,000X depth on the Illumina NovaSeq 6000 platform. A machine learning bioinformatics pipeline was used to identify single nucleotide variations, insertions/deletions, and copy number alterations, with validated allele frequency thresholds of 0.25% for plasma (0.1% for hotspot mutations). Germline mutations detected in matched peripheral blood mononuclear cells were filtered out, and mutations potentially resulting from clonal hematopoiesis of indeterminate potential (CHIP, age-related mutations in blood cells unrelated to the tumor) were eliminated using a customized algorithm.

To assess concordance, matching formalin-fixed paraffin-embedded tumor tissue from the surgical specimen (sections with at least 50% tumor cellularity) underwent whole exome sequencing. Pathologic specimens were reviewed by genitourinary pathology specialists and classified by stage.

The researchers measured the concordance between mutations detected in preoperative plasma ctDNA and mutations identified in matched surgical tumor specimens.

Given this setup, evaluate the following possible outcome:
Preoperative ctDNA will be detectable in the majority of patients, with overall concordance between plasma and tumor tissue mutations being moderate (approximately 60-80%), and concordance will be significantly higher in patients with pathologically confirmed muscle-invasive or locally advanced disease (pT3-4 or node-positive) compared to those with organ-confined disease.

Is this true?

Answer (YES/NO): NO